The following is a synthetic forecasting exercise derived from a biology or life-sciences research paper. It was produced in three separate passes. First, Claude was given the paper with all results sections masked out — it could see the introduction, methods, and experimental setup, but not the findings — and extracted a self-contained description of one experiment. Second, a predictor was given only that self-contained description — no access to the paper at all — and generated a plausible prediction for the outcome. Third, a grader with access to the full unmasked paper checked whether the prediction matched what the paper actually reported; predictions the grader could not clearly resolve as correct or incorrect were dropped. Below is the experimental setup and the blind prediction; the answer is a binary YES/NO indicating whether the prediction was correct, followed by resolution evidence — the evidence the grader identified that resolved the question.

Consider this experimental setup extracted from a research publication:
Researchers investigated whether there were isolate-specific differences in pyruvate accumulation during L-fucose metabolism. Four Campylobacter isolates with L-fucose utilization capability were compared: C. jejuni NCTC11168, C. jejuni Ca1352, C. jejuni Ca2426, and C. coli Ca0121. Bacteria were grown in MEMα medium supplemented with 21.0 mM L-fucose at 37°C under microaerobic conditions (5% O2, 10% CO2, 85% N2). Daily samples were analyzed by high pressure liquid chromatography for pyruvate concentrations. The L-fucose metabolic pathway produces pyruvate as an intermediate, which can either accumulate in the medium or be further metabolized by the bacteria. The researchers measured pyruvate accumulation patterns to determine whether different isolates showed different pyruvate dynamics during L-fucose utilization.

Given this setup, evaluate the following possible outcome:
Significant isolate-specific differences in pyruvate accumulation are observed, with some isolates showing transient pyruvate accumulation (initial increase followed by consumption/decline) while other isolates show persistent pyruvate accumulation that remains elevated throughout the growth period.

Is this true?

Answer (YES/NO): NO